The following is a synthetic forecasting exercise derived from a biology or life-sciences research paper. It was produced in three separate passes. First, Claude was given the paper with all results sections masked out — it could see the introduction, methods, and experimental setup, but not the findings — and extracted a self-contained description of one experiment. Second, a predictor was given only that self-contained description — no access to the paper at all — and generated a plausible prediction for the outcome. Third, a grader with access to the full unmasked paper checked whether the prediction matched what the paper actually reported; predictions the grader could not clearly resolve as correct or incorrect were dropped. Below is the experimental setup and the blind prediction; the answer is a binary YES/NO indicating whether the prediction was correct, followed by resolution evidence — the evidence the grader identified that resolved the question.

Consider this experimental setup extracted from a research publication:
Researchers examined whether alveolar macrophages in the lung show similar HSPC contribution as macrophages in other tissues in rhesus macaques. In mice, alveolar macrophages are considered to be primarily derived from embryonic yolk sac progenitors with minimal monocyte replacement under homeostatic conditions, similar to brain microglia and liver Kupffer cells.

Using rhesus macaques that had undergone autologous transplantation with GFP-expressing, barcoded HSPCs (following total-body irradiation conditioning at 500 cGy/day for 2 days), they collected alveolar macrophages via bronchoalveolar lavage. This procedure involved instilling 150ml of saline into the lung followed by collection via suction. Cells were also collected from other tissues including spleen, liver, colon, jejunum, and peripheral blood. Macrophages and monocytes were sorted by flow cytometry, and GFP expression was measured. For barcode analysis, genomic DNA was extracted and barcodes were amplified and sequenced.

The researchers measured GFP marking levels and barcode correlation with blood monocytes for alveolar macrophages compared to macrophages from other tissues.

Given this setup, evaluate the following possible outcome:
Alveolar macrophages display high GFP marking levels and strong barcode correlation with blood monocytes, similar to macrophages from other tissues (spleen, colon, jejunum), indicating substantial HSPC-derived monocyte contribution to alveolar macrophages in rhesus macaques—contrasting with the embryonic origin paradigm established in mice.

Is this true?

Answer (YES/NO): YES